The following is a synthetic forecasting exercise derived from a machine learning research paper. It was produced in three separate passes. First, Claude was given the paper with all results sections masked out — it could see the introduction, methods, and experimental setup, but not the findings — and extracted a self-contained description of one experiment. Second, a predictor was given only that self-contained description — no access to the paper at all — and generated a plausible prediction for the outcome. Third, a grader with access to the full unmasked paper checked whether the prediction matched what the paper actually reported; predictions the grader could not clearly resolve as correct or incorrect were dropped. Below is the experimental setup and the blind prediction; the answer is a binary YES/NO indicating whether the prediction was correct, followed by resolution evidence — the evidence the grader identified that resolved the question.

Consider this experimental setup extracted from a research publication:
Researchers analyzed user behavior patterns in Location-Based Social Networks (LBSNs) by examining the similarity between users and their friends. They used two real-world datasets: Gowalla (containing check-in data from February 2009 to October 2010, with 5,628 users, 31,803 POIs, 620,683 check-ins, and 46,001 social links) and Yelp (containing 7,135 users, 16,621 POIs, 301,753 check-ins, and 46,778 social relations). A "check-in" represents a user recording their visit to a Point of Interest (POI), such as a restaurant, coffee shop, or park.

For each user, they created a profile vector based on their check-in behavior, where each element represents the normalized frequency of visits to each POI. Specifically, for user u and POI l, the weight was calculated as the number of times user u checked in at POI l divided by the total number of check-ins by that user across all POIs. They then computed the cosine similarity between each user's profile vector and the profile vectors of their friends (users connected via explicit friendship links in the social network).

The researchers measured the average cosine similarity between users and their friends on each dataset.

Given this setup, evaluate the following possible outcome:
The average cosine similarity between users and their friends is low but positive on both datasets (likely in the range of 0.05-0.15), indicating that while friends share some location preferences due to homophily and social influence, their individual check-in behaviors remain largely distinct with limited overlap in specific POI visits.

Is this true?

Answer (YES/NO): YES